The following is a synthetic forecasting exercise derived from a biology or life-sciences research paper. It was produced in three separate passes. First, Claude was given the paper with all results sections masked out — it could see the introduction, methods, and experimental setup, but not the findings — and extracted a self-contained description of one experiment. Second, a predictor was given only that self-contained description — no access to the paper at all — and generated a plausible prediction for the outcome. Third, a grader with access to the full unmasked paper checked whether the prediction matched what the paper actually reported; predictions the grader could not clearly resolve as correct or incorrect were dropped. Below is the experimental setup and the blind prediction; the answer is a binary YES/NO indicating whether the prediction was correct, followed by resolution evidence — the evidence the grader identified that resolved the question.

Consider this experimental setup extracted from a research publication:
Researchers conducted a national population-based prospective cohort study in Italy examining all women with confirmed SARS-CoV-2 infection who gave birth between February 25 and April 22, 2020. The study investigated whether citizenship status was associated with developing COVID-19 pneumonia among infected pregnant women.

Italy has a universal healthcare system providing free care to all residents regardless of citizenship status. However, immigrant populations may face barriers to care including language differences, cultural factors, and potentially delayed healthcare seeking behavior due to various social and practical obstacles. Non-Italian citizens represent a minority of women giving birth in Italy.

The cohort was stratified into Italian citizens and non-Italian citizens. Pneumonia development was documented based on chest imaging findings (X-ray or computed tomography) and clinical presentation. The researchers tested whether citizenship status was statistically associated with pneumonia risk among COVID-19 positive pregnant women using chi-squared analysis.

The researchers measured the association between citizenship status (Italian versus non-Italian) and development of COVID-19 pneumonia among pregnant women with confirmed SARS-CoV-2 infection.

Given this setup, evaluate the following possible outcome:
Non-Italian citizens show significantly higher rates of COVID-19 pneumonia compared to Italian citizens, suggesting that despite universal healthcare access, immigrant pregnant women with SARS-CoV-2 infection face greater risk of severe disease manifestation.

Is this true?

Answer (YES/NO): YES